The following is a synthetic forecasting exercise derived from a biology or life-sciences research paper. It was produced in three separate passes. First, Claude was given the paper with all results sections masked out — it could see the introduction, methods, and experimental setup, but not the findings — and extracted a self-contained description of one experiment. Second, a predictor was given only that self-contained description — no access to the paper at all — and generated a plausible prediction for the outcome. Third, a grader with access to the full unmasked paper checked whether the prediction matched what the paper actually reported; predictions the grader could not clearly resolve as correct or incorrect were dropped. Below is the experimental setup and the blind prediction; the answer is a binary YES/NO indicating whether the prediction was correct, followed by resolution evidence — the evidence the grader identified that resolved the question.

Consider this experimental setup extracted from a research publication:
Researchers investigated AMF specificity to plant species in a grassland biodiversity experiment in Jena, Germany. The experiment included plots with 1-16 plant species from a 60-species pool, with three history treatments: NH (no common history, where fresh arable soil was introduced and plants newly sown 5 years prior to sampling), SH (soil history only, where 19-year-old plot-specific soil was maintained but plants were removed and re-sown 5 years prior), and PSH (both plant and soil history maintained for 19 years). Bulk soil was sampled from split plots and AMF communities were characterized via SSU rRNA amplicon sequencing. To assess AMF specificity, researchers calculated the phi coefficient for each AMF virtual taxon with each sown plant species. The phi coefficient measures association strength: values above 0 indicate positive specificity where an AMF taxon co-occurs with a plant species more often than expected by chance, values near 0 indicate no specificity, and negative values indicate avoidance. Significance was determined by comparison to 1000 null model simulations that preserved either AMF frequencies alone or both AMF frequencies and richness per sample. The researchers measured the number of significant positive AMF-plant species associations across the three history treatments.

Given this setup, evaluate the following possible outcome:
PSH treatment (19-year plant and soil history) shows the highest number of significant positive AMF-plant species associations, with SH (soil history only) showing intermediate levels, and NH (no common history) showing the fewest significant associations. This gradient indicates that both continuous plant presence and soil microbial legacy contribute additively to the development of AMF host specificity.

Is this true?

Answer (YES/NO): NO